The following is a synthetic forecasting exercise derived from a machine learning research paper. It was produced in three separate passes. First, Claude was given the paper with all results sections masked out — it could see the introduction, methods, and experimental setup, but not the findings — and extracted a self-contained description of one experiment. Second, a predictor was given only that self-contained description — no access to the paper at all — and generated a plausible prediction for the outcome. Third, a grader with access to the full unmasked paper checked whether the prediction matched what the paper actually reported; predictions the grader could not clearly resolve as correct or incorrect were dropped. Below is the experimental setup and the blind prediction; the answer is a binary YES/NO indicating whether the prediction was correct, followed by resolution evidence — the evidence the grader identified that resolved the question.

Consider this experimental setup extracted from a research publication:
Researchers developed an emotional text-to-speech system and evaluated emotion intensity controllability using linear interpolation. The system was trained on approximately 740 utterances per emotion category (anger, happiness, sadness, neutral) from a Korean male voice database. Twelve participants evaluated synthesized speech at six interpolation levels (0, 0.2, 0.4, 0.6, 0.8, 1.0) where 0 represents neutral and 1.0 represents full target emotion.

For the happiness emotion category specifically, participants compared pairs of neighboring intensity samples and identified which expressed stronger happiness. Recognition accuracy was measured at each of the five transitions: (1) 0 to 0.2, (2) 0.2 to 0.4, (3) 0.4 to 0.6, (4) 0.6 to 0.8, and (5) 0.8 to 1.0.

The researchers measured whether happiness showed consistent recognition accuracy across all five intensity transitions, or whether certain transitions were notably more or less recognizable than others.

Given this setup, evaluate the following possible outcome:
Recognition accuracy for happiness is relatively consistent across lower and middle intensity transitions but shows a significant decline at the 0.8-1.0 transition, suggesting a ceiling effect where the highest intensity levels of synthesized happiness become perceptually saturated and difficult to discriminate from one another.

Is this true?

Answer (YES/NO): NO